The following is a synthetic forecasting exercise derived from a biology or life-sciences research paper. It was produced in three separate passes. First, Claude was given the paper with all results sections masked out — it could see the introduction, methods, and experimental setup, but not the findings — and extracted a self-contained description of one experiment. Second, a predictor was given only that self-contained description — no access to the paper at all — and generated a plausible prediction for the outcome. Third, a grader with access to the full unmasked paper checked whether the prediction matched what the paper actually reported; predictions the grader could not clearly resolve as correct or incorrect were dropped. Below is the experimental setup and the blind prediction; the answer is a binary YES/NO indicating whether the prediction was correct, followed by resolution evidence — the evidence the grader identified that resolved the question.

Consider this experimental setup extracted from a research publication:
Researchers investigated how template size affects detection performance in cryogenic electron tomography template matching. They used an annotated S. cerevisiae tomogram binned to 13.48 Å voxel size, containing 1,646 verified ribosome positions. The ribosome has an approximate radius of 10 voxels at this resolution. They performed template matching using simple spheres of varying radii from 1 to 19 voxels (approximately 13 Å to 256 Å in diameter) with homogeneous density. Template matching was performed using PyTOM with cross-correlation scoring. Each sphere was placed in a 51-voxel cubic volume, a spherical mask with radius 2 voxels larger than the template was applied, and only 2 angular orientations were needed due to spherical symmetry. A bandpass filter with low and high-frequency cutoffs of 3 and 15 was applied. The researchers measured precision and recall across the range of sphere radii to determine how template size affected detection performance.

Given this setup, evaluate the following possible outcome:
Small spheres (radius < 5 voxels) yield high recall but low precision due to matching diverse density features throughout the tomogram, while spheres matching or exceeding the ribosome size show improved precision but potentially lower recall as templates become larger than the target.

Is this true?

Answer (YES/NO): NO